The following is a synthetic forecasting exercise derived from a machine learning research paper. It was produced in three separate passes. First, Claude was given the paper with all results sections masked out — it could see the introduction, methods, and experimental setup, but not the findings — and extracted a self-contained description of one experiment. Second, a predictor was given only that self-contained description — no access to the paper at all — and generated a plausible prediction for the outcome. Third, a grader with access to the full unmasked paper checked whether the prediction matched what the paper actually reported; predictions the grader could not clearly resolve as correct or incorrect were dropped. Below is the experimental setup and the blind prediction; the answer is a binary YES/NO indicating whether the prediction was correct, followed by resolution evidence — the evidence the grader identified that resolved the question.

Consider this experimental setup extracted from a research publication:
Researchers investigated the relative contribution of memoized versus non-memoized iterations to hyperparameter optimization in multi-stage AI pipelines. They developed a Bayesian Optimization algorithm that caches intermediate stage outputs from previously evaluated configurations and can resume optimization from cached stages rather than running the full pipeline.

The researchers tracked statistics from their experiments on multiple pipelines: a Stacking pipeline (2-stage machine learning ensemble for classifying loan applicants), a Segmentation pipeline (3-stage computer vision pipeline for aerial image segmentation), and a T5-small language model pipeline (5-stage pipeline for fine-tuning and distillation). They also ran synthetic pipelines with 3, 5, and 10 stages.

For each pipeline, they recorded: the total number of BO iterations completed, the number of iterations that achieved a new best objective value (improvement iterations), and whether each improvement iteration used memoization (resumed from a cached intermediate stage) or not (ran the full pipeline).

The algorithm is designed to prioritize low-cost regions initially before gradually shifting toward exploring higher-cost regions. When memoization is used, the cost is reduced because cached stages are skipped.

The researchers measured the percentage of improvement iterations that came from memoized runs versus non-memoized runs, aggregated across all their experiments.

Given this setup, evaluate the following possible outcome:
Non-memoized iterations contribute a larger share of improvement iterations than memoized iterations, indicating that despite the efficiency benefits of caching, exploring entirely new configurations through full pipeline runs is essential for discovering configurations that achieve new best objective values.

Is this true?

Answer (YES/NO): YES